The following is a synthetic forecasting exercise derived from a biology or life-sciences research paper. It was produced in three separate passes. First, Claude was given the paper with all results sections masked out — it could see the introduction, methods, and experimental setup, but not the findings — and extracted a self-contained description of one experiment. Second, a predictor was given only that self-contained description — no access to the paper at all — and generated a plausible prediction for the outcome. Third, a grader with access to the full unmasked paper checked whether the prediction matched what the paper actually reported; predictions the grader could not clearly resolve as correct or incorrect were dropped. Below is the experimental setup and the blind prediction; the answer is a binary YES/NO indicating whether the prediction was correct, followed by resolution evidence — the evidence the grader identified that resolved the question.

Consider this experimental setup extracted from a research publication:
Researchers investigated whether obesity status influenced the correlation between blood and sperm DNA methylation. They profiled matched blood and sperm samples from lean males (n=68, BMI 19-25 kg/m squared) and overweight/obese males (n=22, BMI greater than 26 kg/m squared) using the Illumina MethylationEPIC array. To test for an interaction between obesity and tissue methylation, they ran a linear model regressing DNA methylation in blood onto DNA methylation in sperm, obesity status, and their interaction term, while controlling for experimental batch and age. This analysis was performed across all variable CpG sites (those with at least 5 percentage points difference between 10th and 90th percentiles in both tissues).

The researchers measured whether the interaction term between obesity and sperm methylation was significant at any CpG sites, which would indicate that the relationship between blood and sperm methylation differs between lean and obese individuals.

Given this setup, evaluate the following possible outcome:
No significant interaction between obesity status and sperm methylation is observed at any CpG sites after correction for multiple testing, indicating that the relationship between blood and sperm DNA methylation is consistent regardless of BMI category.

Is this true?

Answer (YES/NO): NO